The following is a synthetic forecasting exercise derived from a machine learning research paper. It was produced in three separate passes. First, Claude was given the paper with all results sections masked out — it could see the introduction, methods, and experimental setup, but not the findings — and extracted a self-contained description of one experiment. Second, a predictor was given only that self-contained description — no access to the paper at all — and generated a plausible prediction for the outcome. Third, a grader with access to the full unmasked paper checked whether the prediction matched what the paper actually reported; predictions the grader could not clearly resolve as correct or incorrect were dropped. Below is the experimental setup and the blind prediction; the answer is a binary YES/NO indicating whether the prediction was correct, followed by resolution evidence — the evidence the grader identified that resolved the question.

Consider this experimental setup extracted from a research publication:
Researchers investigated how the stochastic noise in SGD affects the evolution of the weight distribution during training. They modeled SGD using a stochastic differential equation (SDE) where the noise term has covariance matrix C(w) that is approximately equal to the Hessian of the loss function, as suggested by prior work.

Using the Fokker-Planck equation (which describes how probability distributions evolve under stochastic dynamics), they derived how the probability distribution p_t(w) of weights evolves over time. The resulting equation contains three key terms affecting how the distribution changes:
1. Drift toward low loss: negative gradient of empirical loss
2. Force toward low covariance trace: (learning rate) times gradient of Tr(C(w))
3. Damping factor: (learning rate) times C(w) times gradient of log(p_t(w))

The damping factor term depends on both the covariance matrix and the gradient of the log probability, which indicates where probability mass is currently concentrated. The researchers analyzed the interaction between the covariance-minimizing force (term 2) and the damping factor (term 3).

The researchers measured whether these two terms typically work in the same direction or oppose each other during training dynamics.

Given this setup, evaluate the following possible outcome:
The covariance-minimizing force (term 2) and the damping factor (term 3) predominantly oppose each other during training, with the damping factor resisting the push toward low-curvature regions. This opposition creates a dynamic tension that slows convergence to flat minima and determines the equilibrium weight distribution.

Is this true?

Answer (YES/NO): YES